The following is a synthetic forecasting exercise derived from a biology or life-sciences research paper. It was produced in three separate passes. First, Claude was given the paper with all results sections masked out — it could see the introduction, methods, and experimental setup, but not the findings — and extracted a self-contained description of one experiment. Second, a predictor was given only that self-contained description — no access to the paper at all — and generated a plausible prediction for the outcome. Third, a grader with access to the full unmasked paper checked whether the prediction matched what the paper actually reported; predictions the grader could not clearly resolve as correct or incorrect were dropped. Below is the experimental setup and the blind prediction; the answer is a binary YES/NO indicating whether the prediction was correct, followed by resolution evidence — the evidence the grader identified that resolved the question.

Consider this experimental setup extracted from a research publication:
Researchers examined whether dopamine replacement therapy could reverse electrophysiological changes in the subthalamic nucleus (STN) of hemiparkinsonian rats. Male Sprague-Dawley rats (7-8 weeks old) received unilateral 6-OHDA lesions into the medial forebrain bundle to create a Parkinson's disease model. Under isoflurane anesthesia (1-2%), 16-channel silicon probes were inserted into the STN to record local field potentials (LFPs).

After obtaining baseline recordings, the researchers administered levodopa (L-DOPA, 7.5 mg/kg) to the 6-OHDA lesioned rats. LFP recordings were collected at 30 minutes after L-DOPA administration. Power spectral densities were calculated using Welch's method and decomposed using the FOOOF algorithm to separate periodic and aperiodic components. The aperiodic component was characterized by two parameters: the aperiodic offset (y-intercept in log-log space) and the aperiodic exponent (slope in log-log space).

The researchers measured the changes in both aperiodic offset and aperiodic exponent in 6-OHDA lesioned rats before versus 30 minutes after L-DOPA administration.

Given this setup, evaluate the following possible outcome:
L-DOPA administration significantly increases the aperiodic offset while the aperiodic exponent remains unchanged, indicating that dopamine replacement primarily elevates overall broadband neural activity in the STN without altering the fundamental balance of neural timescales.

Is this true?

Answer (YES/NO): YES